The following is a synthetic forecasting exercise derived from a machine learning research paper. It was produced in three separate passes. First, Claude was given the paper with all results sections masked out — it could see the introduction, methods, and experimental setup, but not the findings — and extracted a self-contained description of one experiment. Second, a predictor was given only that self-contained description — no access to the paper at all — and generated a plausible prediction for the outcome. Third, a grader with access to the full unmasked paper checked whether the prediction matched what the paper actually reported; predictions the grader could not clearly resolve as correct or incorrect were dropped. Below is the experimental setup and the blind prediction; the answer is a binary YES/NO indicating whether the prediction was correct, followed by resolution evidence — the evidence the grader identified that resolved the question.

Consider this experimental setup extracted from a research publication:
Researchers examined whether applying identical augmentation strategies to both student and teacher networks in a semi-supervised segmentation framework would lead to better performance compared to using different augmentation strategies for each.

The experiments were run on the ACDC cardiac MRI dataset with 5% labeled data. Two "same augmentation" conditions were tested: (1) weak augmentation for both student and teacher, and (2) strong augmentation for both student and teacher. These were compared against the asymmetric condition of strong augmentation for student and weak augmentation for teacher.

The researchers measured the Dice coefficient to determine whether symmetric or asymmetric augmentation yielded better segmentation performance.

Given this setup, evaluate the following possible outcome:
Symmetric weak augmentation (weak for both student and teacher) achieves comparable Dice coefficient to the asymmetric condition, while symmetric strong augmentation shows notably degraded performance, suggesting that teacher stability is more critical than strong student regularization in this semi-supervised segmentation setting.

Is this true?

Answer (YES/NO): NO